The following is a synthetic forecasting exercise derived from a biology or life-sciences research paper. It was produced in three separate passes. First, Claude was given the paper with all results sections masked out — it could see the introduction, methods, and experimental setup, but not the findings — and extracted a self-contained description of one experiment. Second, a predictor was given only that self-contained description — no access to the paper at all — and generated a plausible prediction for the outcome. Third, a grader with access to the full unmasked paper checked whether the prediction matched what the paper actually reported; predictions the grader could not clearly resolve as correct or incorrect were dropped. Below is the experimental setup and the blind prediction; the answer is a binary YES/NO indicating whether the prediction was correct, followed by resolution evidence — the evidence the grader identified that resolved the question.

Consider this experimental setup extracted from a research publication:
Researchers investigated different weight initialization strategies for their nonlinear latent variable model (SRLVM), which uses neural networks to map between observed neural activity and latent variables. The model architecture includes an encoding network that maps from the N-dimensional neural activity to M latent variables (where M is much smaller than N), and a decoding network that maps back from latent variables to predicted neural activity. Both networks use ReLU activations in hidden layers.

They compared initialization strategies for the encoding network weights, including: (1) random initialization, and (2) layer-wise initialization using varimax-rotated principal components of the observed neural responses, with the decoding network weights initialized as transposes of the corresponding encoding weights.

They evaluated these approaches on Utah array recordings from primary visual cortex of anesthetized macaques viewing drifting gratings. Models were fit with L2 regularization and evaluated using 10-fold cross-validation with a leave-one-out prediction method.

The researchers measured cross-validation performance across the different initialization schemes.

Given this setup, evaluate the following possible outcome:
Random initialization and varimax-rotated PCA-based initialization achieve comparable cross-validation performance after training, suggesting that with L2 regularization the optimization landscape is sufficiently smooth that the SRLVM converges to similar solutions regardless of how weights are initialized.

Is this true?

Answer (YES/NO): NO